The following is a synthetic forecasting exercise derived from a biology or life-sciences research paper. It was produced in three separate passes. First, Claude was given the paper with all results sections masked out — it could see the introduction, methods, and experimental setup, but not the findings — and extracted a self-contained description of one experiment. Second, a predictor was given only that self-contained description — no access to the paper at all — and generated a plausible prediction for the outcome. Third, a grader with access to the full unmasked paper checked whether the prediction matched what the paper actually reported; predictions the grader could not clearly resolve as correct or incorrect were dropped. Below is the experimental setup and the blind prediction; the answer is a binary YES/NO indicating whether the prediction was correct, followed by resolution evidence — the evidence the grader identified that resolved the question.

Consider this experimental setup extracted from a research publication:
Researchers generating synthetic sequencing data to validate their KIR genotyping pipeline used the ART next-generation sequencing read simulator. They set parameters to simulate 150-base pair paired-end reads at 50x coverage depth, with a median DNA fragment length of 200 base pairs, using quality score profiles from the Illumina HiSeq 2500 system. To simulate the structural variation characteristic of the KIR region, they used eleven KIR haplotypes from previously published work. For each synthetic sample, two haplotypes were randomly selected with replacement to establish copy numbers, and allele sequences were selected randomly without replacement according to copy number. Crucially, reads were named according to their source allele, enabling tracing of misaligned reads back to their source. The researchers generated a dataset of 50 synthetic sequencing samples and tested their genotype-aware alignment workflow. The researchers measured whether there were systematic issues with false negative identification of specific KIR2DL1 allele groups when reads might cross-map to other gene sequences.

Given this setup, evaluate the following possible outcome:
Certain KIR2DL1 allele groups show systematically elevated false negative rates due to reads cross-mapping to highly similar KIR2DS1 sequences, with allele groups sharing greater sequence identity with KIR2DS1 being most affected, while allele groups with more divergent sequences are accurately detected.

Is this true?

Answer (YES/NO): NO